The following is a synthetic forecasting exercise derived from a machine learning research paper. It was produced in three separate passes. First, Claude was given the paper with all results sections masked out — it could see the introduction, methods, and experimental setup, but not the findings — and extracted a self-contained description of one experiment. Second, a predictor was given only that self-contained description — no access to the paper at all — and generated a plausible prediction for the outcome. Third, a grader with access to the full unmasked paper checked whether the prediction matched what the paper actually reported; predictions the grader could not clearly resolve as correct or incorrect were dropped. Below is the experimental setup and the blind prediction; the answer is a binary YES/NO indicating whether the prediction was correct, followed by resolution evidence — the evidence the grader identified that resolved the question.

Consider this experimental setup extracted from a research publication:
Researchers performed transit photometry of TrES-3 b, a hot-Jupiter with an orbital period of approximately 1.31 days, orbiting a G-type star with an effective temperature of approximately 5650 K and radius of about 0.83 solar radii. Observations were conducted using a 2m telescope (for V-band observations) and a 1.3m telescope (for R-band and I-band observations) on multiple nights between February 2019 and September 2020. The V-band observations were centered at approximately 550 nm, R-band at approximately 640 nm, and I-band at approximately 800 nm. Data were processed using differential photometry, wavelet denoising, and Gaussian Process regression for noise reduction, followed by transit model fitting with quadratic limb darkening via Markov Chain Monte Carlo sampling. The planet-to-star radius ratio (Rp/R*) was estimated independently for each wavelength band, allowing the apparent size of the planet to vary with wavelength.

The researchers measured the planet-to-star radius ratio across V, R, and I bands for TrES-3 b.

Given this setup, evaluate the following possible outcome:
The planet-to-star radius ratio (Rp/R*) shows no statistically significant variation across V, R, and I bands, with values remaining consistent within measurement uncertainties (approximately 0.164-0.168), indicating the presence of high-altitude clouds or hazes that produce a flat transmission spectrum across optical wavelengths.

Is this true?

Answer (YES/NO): NO